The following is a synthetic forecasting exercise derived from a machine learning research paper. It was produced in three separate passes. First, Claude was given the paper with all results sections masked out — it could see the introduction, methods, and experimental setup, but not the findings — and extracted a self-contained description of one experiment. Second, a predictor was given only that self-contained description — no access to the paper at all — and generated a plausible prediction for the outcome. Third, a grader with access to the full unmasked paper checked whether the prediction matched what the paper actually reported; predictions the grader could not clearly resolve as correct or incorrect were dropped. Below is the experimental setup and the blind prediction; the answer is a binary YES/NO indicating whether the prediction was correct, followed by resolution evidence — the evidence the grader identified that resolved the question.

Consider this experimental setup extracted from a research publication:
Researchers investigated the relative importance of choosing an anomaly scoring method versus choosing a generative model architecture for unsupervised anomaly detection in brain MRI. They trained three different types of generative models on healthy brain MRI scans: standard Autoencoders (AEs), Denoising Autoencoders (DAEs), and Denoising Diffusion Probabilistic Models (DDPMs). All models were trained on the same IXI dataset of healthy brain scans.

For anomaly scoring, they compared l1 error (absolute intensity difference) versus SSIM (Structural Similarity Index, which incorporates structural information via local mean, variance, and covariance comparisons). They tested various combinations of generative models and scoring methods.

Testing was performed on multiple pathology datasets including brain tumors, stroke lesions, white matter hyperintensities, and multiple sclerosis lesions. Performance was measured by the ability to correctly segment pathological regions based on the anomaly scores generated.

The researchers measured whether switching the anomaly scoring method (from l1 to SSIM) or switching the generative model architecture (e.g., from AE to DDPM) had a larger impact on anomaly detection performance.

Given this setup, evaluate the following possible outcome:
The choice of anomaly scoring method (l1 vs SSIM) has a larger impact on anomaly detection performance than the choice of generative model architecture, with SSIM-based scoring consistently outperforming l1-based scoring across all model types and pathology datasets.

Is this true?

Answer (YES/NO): NO